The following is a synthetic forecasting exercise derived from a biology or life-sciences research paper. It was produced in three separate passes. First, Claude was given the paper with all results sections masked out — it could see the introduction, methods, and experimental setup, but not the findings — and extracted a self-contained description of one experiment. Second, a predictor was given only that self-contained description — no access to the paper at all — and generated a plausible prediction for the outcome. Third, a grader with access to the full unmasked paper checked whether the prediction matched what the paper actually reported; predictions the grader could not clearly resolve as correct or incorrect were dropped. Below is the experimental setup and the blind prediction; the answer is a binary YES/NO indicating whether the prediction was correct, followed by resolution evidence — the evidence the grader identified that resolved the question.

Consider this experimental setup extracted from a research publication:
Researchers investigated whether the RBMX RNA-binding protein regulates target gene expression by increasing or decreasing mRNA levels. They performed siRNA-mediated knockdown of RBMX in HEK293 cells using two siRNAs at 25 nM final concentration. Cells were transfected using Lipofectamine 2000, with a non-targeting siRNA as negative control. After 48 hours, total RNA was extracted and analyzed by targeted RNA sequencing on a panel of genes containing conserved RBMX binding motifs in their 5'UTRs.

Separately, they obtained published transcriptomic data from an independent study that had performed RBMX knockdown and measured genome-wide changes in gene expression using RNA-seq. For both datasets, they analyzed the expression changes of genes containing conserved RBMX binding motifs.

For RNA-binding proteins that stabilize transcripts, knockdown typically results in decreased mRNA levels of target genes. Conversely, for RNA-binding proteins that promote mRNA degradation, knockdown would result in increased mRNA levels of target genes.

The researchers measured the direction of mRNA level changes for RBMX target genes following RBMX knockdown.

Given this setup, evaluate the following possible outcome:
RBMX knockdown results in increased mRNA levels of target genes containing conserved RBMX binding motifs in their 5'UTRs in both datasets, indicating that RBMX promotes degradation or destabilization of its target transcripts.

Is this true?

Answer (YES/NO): NO